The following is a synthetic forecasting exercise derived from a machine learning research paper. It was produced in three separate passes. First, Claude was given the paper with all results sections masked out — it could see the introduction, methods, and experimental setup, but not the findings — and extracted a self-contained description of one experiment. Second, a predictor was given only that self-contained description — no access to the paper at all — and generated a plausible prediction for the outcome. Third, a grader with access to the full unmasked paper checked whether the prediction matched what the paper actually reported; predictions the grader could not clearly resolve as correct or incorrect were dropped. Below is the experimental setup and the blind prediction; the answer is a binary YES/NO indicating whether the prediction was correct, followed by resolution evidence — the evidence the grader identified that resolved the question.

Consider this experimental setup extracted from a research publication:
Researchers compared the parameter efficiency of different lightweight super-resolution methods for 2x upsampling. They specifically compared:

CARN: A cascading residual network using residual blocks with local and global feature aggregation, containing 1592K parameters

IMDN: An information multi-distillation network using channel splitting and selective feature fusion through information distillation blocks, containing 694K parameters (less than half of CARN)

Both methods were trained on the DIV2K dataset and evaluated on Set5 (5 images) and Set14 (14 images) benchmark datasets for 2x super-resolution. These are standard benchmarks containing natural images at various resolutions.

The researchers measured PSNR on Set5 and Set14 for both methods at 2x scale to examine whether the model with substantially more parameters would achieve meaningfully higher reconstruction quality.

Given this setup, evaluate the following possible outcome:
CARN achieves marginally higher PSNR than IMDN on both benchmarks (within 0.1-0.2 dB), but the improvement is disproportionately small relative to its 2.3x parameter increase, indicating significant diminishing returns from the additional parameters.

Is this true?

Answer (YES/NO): NO